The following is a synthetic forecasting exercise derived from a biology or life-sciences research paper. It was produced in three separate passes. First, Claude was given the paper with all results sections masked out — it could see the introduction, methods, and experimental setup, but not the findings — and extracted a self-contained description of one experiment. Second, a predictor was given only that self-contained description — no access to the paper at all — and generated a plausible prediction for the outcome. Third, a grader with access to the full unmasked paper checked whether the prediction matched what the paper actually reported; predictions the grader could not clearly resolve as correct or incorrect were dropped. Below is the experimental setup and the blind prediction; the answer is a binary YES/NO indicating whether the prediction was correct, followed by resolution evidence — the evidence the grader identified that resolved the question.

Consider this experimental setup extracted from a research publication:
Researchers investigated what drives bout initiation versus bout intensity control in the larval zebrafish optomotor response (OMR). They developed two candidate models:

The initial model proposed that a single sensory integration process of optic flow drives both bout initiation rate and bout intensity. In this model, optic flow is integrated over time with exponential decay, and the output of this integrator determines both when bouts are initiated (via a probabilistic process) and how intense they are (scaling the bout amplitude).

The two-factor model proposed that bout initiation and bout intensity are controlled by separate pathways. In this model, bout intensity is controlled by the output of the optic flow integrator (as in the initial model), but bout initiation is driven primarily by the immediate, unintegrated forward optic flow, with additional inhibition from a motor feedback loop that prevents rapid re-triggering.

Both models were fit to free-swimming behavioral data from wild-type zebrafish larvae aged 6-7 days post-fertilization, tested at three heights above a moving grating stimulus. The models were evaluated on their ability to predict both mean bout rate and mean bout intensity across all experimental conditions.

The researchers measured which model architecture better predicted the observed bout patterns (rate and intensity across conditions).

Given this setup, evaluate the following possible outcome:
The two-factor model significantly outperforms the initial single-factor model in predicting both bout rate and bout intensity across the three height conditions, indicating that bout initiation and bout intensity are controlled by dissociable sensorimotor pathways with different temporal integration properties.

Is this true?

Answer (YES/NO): YES